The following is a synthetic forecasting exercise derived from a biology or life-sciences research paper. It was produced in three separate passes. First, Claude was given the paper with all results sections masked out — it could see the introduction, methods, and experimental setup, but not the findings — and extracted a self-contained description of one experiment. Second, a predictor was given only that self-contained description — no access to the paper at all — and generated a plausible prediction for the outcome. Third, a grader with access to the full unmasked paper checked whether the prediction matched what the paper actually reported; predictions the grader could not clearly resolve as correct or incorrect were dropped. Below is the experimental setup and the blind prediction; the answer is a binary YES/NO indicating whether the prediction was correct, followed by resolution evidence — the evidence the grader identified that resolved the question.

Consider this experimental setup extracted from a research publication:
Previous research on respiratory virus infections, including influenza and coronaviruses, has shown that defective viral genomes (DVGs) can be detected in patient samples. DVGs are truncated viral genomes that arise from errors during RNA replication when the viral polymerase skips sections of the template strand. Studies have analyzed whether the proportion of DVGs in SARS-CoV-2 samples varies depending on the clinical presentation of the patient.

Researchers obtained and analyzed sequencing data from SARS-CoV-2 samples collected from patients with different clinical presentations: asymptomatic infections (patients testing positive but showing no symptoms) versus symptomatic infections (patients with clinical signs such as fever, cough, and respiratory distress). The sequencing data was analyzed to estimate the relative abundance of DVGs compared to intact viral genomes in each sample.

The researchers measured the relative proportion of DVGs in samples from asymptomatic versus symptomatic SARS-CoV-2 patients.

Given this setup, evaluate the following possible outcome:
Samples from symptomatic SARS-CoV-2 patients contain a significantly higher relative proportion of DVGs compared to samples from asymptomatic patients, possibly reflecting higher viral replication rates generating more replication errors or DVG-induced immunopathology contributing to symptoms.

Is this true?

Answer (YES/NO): YES